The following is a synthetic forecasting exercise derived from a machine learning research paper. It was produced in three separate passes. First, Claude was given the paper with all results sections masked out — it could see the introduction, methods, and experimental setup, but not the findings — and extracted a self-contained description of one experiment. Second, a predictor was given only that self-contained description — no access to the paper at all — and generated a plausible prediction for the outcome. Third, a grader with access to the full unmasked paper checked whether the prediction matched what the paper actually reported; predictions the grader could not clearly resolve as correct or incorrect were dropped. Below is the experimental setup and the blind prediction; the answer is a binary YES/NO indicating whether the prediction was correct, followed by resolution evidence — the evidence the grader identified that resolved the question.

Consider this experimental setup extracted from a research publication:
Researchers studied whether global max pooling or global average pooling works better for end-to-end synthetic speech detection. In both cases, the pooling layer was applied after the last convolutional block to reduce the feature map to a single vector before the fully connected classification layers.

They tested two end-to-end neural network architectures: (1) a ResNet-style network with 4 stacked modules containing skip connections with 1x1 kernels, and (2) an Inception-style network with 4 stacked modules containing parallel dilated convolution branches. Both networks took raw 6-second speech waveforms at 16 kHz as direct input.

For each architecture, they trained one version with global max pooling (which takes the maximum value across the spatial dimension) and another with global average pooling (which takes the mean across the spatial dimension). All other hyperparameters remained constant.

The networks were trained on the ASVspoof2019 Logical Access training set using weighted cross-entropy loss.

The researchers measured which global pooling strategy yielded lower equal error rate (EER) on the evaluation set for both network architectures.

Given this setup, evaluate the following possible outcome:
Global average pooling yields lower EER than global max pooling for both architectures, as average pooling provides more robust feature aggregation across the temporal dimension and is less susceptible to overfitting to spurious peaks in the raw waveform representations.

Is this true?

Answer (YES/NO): NO